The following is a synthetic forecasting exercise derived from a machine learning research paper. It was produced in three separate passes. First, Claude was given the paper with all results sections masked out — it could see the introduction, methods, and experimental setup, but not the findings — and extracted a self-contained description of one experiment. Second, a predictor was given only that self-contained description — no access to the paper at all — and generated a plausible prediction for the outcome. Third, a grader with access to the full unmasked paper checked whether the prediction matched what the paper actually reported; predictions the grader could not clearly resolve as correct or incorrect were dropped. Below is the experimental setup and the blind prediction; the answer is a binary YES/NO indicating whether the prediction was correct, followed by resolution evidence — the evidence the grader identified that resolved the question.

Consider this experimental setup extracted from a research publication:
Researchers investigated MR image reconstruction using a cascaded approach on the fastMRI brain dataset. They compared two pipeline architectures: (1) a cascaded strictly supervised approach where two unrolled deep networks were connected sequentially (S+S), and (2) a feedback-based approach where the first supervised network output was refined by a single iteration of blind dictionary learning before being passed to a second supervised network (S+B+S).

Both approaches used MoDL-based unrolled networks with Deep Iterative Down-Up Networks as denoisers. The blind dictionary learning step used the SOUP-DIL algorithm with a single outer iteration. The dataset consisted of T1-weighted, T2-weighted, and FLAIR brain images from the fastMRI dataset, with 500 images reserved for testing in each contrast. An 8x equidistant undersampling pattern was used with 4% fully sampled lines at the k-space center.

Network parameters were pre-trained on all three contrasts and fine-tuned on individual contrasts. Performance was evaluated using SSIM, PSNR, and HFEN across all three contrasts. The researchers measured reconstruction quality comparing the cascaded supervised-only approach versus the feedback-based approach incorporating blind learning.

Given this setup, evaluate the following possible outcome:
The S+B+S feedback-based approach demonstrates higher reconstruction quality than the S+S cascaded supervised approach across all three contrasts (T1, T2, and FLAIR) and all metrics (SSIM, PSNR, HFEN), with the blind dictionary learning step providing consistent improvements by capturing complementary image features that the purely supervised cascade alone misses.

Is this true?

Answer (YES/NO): YES